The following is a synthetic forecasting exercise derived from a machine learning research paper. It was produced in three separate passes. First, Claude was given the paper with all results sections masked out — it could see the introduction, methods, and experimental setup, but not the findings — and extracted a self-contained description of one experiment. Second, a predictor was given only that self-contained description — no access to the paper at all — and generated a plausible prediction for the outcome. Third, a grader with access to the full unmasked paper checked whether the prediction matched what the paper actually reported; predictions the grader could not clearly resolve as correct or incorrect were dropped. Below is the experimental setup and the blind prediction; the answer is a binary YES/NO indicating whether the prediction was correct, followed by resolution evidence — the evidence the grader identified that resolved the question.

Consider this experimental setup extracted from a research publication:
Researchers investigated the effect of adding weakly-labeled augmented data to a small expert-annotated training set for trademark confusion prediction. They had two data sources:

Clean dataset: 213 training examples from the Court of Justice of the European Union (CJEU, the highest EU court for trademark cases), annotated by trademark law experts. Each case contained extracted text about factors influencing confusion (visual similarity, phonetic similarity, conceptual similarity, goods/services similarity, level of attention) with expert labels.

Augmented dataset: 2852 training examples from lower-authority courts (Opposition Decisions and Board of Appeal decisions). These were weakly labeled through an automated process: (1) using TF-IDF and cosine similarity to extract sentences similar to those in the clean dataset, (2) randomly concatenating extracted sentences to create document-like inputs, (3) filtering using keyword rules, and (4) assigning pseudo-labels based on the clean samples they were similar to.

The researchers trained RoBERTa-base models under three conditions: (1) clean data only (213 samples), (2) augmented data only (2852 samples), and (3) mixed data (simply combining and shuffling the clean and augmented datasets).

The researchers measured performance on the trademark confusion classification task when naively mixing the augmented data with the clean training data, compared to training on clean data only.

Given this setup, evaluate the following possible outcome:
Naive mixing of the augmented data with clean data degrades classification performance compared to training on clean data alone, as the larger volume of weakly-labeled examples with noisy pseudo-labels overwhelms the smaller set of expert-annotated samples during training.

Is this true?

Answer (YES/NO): YES